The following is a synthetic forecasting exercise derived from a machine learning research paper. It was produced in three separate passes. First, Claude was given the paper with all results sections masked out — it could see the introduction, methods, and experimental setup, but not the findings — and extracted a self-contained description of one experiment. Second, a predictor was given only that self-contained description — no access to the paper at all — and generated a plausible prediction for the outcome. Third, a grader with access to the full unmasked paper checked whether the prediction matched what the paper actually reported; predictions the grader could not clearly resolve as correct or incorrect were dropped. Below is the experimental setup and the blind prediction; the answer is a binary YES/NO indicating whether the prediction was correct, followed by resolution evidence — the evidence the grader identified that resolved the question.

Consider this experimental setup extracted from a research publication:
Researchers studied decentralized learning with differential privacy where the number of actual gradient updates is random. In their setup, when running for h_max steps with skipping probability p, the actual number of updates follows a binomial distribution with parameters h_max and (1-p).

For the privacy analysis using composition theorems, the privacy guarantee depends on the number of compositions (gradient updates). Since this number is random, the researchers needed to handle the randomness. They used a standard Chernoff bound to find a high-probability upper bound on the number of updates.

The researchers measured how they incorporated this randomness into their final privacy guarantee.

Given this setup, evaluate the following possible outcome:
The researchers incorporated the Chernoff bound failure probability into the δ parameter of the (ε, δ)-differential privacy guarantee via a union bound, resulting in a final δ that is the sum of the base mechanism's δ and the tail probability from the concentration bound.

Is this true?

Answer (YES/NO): YES